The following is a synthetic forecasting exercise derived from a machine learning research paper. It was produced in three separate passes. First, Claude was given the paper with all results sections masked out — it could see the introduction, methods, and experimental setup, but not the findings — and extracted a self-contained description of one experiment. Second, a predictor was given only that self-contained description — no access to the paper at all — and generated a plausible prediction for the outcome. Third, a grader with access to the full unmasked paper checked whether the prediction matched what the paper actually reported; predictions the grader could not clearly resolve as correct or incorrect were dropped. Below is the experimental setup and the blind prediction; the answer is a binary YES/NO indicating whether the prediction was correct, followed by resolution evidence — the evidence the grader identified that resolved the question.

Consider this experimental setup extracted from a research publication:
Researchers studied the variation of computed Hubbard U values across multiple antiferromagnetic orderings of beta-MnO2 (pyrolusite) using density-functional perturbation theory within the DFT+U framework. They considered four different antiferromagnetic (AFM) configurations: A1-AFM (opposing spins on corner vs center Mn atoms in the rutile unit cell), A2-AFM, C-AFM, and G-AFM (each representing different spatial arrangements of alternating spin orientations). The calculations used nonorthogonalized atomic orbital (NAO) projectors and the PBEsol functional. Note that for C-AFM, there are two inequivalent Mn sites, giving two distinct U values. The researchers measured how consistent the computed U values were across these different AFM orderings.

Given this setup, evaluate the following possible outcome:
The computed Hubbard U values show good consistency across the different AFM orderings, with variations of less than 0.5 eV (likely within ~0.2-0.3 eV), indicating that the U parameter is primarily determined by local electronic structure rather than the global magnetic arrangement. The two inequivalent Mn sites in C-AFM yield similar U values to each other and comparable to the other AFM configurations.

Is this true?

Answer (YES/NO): YES